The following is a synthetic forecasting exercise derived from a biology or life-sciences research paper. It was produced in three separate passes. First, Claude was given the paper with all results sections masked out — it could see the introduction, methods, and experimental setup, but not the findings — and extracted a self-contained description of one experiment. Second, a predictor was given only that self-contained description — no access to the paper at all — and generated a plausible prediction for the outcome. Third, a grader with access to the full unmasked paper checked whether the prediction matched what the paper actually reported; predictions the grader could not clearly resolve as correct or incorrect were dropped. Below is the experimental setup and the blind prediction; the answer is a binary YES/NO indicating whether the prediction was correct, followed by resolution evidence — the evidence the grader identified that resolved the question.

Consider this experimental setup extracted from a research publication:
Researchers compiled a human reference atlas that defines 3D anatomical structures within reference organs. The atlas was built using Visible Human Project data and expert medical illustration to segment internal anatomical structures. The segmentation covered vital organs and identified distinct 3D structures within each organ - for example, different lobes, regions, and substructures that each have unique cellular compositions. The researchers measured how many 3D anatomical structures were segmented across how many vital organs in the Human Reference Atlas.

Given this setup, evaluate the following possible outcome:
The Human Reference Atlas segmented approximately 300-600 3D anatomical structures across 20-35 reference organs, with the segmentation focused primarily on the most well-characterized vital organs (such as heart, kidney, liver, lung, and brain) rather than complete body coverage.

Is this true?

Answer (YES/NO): NO